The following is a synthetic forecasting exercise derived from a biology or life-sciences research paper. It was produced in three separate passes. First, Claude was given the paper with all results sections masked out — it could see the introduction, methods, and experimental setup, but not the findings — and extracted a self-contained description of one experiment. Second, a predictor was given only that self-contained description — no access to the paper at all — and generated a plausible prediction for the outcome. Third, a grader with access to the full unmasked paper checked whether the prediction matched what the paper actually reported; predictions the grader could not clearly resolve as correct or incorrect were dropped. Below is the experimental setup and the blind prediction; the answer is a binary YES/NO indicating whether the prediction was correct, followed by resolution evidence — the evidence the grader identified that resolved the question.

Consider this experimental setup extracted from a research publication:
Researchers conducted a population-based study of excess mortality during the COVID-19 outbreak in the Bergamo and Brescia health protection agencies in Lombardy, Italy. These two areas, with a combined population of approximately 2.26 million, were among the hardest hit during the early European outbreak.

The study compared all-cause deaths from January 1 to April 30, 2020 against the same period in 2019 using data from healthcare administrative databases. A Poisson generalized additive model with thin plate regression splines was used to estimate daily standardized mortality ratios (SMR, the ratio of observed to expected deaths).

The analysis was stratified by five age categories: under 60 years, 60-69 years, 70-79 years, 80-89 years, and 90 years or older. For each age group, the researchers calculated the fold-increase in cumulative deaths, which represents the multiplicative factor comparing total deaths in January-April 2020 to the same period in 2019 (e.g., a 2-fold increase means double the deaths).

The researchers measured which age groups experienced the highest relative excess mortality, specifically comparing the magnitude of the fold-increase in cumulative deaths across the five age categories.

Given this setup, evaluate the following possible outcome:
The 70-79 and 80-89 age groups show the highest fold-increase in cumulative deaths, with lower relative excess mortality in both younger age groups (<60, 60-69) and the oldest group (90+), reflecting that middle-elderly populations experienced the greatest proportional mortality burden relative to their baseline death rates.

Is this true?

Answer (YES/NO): NO